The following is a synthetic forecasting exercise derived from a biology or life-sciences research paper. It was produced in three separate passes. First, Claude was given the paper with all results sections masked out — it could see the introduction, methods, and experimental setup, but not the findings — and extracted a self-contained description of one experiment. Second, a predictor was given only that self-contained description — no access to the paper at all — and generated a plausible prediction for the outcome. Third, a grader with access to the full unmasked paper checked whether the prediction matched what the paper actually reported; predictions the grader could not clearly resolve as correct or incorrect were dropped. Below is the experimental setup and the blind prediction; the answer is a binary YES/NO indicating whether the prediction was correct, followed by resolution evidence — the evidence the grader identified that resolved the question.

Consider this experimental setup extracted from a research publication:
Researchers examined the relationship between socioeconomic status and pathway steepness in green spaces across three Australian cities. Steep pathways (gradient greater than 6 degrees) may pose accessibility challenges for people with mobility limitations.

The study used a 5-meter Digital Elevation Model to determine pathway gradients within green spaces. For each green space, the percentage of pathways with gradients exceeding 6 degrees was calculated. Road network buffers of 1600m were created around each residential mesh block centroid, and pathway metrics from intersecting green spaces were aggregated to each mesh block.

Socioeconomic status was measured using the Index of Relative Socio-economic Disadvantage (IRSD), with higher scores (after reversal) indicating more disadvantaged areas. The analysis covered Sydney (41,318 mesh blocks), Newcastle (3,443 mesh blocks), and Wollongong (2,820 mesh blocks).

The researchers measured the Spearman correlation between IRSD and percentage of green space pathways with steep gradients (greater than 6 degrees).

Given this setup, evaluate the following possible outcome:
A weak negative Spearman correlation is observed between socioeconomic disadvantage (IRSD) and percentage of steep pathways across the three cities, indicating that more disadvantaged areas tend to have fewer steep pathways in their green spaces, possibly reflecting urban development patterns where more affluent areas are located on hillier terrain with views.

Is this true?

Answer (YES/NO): NO